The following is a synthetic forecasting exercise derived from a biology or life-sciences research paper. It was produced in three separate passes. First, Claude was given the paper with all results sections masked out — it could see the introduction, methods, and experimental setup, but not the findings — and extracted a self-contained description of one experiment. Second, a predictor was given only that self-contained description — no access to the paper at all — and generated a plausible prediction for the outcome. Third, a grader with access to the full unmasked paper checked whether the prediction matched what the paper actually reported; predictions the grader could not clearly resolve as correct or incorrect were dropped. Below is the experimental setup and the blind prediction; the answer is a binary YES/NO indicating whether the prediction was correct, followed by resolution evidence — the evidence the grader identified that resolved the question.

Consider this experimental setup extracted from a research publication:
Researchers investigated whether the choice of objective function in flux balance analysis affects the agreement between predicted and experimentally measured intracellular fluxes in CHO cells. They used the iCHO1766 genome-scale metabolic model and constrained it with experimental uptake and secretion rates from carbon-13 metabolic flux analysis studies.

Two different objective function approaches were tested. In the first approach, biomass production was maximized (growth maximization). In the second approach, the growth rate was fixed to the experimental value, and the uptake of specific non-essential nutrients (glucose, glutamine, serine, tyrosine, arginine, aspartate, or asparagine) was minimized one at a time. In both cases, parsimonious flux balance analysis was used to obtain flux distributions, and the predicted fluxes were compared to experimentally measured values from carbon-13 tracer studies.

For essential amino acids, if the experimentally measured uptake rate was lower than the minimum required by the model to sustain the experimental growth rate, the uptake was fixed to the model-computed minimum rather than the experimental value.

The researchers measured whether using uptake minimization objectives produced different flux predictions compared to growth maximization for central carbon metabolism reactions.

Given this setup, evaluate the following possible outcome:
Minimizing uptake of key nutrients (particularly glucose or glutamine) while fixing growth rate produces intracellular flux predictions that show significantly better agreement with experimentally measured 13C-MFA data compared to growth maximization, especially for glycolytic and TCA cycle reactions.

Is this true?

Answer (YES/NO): NO